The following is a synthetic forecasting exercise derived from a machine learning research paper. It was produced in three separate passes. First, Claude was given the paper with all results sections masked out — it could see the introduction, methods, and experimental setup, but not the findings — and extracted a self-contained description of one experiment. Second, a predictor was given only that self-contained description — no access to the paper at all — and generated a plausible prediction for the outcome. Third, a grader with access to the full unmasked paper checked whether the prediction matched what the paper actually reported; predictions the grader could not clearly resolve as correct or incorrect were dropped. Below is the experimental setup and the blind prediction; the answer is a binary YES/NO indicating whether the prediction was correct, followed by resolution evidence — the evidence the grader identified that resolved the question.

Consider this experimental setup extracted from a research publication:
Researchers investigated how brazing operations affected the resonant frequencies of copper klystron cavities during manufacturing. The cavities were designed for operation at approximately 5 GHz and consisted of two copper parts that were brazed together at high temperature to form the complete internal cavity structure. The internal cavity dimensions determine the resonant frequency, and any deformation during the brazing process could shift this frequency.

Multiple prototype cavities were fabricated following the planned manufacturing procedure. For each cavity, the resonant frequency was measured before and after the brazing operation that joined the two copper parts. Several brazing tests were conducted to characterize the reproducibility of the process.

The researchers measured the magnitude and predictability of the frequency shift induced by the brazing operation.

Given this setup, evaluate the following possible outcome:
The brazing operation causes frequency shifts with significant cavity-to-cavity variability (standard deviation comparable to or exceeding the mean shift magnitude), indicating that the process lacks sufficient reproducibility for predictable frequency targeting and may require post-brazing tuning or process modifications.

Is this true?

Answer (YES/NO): YES